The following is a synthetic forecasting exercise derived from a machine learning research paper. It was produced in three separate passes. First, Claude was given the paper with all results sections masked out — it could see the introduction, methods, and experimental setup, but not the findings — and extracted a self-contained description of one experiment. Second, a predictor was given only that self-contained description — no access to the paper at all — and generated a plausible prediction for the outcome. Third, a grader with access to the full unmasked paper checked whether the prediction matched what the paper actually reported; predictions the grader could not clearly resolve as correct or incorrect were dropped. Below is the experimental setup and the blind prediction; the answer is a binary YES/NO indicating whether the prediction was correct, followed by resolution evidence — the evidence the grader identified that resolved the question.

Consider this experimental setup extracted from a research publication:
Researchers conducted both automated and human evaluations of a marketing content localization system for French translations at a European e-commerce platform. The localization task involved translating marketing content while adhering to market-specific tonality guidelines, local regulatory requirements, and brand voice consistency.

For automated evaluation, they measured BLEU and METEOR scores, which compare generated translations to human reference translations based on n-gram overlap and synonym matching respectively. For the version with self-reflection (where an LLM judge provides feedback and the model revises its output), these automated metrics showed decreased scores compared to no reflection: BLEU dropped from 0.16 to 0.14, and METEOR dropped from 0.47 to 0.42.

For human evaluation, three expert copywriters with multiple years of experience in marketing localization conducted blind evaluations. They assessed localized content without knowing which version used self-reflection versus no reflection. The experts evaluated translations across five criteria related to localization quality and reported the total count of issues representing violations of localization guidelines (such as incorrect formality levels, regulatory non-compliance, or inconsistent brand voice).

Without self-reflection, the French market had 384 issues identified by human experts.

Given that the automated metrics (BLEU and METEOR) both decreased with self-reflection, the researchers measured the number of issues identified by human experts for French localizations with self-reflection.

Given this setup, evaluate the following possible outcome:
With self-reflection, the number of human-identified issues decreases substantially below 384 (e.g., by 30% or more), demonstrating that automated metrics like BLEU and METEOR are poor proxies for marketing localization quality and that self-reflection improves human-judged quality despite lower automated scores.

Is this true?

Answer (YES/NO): YES